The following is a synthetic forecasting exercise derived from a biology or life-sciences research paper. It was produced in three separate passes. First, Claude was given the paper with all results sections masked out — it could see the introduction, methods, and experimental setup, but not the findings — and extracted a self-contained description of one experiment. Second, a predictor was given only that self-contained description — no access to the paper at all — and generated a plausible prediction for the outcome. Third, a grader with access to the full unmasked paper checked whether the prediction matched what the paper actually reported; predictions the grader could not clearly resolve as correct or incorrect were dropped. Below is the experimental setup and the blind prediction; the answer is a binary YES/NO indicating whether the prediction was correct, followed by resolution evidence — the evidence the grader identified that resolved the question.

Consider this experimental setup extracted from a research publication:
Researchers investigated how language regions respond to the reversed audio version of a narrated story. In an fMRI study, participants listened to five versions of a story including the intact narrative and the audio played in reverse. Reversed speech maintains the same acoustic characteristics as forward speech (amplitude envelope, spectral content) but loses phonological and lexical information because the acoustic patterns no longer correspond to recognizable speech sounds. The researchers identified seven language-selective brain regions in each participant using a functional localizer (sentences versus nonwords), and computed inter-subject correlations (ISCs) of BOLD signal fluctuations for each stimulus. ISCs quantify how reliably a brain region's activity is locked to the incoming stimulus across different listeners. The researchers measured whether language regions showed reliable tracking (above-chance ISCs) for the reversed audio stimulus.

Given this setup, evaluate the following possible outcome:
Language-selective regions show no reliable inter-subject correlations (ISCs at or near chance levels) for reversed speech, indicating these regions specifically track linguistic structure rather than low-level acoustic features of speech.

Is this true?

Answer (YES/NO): YES